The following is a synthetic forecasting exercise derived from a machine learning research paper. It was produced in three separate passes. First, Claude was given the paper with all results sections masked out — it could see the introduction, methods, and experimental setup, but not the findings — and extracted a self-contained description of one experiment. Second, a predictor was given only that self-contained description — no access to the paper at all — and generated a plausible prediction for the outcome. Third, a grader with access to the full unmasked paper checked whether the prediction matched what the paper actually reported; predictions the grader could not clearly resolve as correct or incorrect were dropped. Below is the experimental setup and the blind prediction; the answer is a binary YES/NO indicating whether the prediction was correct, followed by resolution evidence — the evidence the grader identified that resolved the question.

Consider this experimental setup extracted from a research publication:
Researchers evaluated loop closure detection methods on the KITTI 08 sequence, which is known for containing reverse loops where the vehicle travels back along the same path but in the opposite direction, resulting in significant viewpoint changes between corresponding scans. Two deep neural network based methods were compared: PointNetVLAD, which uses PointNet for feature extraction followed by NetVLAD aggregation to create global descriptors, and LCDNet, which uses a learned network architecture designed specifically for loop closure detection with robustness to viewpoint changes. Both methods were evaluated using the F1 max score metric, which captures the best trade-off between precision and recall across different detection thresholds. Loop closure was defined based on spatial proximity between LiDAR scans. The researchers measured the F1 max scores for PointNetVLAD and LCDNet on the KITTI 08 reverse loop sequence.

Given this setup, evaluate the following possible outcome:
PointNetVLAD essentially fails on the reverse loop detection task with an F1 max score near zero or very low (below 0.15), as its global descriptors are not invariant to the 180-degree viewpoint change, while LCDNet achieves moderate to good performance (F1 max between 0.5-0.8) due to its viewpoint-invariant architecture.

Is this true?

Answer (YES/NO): NO